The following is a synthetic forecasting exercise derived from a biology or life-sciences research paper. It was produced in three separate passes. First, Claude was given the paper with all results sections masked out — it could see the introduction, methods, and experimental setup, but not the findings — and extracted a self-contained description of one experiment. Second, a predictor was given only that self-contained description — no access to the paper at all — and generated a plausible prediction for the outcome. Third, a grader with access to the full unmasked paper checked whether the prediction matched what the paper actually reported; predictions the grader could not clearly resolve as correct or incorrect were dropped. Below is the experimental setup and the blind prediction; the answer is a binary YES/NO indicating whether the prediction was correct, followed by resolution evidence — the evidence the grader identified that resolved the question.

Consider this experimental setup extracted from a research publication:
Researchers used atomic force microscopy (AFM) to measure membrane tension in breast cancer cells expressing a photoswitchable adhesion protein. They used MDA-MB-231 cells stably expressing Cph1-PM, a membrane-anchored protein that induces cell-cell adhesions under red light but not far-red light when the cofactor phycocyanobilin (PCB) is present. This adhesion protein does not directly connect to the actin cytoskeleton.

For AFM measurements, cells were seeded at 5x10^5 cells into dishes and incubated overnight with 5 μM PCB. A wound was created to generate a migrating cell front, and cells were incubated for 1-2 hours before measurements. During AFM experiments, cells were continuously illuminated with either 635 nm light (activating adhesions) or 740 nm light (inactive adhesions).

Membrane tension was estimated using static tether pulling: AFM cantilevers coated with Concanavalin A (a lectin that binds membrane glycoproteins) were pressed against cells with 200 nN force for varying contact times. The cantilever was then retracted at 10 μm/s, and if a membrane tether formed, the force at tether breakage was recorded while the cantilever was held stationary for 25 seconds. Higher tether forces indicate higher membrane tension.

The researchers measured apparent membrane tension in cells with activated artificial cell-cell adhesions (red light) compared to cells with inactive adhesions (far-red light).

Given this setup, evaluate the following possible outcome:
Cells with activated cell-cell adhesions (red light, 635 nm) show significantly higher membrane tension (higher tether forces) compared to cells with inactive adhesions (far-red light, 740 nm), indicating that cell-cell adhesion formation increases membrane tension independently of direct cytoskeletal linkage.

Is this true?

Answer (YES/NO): YES